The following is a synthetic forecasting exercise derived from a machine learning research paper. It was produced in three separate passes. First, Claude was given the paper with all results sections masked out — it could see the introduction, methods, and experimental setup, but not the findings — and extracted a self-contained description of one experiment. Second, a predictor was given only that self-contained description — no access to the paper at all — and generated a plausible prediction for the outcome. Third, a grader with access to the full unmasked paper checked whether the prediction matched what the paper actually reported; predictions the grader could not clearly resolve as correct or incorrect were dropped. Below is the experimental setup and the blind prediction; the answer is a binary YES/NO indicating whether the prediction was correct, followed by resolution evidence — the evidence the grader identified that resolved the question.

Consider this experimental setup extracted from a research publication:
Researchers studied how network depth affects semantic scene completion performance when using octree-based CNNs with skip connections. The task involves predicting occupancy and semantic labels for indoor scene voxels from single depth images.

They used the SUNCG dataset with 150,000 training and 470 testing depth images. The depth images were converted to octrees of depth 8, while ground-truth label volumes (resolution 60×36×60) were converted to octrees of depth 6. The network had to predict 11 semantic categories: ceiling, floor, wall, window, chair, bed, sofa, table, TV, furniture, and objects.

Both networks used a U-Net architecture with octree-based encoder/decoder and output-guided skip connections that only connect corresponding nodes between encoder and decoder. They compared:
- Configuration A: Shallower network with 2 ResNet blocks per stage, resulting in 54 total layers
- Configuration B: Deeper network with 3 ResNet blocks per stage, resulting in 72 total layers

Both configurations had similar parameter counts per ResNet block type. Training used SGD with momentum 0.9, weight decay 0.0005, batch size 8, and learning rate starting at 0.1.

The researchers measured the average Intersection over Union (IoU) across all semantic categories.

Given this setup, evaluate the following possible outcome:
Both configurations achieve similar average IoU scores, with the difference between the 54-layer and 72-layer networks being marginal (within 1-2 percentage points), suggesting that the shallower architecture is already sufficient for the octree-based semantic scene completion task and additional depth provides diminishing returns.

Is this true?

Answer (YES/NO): NO